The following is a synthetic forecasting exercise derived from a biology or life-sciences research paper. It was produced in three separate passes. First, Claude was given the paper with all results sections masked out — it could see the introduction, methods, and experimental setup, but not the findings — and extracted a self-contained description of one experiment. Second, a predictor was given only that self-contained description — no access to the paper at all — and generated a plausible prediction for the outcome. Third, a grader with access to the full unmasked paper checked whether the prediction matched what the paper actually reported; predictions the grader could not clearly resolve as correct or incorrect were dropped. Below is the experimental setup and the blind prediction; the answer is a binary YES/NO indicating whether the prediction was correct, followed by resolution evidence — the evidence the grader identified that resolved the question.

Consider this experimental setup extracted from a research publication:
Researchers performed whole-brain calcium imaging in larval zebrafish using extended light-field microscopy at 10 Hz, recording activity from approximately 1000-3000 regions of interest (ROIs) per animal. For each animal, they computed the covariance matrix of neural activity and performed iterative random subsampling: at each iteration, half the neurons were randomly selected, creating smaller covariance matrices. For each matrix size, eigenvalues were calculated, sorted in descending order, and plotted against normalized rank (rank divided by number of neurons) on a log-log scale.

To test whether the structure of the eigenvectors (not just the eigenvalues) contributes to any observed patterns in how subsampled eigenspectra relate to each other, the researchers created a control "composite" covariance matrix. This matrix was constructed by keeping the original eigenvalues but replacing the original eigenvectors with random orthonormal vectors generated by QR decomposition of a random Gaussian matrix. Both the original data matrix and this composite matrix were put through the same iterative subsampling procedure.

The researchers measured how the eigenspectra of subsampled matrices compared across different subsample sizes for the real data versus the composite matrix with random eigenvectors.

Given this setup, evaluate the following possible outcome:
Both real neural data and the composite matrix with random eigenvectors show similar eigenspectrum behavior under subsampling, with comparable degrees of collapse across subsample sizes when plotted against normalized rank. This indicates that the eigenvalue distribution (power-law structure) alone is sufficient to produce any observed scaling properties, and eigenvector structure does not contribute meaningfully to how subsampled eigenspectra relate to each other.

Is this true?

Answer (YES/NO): NO